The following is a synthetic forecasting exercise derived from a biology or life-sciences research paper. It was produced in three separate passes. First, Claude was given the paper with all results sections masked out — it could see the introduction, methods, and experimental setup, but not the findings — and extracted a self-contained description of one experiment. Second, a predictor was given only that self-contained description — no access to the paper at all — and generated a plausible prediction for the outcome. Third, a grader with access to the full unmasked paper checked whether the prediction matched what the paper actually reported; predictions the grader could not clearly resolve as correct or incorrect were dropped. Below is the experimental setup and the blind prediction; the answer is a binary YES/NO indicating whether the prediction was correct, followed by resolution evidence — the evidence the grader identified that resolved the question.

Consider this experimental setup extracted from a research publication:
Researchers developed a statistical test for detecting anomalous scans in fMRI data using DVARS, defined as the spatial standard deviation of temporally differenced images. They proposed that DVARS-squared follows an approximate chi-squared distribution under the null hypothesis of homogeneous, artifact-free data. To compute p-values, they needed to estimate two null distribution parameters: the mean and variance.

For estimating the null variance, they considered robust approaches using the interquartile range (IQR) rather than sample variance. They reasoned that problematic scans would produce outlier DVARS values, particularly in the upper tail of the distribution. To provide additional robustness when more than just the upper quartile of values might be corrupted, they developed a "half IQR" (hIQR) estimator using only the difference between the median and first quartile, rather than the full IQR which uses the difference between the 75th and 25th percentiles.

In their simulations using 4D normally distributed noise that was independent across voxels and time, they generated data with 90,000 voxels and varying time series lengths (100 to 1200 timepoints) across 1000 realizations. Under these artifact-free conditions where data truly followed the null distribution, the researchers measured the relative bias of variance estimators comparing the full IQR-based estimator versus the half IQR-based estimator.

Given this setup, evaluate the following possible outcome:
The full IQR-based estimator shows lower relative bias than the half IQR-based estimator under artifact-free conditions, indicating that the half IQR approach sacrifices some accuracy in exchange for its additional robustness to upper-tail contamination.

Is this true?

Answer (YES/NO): YES